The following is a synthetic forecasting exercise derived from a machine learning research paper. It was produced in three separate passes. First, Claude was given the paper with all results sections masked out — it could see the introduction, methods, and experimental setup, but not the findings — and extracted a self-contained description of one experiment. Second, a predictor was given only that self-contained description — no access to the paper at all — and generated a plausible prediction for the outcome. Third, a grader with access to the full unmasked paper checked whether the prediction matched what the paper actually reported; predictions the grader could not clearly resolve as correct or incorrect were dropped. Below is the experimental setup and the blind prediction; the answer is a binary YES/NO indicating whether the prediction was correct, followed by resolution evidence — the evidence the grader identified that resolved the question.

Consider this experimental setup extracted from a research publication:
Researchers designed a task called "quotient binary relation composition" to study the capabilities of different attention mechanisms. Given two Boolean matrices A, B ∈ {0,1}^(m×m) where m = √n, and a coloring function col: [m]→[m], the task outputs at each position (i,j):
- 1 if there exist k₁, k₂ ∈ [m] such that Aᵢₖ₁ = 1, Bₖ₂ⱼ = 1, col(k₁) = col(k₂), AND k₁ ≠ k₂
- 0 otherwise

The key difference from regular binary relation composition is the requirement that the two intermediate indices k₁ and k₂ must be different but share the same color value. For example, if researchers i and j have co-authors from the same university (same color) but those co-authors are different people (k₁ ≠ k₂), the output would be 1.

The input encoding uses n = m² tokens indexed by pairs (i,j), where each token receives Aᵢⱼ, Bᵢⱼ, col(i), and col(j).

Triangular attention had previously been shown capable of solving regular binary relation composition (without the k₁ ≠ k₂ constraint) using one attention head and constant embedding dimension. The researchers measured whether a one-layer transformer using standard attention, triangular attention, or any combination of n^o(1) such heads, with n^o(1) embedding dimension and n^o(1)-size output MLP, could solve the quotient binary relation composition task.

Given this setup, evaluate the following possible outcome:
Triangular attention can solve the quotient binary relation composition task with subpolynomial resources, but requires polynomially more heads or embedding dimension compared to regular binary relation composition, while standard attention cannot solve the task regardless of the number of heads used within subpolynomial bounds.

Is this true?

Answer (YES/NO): NO